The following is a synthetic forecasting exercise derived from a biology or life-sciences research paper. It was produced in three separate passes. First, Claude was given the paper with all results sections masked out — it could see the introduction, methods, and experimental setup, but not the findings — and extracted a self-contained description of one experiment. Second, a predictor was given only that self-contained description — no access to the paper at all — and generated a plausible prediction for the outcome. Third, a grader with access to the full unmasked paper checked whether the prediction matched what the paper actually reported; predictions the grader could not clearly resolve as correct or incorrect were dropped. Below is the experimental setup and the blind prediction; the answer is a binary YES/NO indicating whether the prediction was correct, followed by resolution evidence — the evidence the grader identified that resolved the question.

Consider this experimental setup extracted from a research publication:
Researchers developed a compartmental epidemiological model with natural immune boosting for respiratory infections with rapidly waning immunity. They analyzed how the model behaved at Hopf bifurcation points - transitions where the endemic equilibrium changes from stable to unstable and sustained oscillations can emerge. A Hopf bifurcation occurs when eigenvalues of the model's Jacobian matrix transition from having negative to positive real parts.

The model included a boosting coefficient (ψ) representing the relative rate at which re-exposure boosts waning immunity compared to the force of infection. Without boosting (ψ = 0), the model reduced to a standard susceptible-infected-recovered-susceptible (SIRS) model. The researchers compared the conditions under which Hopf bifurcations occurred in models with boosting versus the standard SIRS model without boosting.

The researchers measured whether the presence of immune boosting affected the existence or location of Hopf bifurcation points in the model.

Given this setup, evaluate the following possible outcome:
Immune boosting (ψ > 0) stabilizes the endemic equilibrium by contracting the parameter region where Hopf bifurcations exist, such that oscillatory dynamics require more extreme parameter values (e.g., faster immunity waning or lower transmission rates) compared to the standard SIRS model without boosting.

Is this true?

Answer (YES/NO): NO